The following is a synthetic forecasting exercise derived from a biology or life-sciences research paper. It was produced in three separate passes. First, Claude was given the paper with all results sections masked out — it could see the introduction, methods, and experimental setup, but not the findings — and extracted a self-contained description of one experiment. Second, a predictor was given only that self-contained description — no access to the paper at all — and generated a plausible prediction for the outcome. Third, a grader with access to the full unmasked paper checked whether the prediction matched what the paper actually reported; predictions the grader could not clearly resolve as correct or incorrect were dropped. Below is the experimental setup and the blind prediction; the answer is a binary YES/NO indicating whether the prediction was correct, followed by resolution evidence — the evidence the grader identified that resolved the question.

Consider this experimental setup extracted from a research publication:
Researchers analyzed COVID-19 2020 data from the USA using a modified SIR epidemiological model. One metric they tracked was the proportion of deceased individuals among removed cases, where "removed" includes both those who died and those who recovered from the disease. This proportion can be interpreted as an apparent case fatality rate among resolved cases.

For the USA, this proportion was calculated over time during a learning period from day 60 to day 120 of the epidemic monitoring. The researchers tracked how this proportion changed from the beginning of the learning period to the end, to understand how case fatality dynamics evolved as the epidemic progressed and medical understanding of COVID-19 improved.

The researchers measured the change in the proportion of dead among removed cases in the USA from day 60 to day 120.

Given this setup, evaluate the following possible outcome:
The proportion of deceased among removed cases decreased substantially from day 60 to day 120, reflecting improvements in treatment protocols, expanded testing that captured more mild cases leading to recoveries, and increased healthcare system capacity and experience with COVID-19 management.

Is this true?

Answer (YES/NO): YES